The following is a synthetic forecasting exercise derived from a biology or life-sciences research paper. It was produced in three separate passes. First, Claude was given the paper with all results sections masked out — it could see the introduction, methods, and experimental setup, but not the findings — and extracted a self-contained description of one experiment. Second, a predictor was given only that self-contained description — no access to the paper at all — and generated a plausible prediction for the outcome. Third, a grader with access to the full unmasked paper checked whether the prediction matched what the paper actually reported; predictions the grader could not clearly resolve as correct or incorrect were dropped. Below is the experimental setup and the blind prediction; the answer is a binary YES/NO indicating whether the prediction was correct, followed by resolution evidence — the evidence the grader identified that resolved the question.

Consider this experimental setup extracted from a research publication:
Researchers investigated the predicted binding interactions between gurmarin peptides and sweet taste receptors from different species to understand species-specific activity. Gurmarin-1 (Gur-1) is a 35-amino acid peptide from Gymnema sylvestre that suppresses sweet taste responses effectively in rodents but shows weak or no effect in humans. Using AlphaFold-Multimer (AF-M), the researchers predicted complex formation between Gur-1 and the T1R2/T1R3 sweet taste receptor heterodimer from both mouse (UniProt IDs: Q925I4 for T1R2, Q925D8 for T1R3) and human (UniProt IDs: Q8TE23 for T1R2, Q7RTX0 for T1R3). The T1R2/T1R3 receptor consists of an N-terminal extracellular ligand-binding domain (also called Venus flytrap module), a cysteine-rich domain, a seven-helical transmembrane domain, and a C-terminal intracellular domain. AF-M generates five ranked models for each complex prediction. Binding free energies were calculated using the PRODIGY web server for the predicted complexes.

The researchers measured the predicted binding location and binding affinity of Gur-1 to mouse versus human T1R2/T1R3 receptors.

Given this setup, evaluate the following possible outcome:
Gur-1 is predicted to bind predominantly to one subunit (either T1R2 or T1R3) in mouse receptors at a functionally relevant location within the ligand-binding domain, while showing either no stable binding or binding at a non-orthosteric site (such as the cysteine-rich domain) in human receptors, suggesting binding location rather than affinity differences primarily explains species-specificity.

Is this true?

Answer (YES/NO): NO